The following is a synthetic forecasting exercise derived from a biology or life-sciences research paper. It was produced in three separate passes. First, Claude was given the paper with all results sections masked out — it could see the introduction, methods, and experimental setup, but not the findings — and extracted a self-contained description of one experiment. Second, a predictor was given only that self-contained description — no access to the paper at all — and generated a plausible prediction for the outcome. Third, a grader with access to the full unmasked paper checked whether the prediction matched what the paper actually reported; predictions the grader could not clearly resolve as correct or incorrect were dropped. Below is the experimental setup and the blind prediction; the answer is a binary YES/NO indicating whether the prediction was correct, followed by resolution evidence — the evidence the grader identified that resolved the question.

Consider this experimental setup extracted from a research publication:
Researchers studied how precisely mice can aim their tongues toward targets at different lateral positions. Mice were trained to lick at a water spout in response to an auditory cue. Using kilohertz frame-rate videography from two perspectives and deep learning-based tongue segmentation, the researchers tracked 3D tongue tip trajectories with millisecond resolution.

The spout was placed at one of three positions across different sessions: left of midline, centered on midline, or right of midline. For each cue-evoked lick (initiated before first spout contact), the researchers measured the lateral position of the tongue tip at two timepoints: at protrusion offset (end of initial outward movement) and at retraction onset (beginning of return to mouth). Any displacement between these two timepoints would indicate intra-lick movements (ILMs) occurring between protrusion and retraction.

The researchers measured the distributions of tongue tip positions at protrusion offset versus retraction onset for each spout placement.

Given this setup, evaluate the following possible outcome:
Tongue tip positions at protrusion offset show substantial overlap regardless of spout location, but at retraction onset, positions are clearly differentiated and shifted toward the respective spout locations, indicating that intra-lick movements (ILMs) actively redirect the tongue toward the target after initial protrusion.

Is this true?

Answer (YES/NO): NO